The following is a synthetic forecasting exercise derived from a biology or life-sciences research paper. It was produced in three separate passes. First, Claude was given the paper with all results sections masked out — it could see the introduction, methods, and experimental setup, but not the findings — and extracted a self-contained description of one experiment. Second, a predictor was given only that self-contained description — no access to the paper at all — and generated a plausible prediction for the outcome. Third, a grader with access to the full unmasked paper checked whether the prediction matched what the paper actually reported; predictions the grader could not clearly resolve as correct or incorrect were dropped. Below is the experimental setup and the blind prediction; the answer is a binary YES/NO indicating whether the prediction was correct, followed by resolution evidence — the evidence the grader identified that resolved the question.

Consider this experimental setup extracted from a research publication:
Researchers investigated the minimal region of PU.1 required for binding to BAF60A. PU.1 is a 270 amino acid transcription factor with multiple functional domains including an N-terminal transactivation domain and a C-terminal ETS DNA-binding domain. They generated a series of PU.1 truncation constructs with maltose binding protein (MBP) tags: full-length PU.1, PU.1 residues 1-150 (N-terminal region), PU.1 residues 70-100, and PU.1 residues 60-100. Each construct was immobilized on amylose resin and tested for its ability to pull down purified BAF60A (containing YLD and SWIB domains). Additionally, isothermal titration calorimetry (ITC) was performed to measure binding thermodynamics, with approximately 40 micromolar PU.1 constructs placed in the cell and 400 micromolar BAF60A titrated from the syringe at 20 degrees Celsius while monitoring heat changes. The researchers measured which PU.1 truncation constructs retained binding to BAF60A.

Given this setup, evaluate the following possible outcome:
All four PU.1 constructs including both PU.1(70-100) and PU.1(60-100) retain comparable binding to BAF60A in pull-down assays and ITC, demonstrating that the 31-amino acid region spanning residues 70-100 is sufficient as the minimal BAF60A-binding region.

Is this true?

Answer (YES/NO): YES